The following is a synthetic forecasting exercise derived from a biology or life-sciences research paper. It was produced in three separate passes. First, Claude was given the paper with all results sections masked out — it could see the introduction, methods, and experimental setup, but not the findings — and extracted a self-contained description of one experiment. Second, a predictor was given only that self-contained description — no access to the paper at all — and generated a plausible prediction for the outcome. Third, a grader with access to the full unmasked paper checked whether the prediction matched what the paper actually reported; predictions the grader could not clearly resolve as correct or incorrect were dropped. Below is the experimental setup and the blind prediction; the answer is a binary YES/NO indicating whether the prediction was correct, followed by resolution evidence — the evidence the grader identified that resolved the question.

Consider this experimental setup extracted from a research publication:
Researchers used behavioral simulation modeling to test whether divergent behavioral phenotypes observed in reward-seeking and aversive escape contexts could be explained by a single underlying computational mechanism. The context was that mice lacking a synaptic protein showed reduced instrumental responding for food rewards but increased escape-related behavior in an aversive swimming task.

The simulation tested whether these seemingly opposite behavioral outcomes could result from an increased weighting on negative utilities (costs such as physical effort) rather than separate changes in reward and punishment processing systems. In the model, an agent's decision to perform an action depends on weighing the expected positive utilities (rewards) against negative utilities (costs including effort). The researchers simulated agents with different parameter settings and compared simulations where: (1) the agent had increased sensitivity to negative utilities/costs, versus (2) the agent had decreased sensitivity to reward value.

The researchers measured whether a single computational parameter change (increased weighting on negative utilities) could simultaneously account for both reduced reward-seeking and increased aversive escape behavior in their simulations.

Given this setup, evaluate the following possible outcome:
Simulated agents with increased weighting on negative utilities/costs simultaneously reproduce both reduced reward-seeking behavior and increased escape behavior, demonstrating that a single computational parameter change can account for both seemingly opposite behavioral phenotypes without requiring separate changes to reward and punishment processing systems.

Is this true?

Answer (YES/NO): YES